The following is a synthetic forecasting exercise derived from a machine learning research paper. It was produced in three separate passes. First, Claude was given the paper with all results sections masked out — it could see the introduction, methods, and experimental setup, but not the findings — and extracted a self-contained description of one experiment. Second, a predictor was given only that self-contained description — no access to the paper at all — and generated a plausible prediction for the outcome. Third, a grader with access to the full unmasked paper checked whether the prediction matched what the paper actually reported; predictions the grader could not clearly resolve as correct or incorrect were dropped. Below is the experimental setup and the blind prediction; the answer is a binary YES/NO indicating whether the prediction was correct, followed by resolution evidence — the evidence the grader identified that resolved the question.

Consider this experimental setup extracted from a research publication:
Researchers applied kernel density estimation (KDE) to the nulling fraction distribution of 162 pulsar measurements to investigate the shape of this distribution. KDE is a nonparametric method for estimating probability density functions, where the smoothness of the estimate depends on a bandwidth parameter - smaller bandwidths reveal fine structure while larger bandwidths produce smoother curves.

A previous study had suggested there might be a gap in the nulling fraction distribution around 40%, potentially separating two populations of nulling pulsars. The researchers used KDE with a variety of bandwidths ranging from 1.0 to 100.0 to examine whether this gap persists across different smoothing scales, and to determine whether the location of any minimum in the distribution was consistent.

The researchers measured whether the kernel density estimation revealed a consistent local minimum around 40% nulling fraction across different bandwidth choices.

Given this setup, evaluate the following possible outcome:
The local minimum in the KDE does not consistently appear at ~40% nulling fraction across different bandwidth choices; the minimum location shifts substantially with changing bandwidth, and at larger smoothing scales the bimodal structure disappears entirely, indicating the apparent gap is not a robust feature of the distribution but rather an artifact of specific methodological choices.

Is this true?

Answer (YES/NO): NO